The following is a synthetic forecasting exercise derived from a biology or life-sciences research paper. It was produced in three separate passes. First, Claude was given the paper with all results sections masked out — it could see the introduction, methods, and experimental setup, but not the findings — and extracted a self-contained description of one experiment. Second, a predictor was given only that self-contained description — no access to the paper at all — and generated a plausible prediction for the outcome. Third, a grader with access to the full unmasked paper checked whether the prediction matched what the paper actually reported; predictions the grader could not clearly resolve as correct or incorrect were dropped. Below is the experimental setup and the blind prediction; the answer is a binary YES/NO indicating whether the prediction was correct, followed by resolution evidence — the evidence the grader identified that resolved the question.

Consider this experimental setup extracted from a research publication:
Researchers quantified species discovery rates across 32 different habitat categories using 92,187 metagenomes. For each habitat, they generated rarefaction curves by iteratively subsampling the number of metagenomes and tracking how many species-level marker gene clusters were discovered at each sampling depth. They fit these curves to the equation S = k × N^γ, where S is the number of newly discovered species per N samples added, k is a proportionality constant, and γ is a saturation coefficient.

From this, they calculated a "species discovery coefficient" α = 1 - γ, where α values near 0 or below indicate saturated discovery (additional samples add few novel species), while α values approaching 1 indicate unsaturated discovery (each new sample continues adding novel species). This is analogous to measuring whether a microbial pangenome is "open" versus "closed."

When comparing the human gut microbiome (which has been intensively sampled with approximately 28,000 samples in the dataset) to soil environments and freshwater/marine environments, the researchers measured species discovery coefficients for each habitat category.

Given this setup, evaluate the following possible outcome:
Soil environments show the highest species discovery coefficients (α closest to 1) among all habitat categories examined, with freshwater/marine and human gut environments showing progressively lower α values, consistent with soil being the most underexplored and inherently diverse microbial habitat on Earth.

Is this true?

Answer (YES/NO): NO